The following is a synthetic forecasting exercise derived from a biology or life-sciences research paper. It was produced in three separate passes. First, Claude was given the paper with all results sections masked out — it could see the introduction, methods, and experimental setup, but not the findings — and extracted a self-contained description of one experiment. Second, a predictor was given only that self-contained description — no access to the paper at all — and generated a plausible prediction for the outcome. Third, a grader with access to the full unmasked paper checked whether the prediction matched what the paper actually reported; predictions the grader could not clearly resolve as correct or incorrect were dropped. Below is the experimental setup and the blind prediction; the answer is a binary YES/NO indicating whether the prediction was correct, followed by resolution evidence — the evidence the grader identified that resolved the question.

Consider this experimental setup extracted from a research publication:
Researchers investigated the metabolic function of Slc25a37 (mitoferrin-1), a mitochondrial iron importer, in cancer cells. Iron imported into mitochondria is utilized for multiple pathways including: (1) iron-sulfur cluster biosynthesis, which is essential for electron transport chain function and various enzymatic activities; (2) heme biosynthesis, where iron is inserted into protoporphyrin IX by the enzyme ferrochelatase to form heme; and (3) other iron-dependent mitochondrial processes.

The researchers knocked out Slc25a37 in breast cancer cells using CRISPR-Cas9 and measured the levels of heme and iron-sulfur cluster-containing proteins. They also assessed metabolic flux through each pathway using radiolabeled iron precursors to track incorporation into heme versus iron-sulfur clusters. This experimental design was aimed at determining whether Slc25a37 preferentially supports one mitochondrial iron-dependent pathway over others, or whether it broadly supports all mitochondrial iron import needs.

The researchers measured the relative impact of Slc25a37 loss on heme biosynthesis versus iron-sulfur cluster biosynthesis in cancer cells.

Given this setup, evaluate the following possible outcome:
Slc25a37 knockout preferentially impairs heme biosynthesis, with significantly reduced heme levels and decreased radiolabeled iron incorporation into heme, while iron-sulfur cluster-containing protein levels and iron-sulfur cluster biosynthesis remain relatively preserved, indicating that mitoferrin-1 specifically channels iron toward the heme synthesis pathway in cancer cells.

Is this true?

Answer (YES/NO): NO